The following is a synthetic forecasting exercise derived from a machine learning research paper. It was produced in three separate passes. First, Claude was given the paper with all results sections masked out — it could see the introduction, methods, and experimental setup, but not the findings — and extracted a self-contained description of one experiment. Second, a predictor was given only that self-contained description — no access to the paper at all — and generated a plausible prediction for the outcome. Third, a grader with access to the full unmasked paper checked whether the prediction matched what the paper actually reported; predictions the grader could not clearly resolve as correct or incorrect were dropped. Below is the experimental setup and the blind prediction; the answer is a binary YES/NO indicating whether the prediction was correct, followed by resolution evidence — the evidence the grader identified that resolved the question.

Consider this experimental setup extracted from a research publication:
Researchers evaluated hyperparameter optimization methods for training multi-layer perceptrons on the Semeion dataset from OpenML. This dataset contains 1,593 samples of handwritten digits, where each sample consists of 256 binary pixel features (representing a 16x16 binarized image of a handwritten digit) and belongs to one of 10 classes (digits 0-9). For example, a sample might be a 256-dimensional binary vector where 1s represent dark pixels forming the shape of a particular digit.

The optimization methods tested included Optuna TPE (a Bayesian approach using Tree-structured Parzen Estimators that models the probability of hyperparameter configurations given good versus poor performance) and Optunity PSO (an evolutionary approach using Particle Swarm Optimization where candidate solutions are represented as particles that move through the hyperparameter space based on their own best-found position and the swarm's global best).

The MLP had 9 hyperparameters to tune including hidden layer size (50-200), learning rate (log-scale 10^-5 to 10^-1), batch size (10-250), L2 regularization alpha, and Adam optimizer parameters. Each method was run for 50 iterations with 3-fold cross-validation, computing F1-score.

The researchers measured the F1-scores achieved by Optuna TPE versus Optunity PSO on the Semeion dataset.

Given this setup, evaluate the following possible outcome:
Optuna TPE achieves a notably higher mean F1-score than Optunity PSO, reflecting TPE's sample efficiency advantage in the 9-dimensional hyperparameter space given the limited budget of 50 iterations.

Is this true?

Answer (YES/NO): YES